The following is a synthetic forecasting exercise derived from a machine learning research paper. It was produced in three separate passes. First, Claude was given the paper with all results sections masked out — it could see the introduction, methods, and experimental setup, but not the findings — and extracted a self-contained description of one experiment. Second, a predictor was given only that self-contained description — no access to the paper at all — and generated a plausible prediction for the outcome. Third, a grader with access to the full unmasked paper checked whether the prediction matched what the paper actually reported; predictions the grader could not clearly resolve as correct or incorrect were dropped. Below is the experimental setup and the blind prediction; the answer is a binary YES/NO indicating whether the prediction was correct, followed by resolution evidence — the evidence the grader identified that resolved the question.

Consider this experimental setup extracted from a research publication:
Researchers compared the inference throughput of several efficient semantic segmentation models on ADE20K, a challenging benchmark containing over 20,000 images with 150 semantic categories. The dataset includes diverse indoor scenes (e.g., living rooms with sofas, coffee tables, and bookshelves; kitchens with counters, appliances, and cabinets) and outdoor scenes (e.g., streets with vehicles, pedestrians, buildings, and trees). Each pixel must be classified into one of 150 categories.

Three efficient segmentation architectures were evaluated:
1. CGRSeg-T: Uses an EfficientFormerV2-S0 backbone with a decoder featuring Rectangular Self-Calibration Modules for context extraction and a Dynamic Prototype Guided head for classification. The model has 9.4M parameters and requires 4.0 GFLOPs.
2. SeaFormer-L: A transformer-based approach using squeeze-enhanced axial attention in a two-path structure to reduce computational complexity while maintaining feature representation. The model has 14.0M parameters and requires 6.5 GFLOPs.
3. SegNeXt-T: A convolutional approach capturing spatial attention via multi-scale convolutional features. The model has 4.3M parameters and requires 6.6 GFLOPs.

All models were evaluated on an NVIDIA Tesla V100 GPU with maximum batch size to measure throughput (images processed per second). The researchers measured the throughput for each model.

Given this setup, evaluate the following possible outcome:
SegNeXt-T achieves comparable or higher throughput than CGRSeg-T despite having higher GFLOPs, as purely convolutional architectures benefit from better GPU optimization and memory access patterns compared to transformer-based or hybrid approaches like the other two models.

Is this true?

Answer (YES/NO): NO